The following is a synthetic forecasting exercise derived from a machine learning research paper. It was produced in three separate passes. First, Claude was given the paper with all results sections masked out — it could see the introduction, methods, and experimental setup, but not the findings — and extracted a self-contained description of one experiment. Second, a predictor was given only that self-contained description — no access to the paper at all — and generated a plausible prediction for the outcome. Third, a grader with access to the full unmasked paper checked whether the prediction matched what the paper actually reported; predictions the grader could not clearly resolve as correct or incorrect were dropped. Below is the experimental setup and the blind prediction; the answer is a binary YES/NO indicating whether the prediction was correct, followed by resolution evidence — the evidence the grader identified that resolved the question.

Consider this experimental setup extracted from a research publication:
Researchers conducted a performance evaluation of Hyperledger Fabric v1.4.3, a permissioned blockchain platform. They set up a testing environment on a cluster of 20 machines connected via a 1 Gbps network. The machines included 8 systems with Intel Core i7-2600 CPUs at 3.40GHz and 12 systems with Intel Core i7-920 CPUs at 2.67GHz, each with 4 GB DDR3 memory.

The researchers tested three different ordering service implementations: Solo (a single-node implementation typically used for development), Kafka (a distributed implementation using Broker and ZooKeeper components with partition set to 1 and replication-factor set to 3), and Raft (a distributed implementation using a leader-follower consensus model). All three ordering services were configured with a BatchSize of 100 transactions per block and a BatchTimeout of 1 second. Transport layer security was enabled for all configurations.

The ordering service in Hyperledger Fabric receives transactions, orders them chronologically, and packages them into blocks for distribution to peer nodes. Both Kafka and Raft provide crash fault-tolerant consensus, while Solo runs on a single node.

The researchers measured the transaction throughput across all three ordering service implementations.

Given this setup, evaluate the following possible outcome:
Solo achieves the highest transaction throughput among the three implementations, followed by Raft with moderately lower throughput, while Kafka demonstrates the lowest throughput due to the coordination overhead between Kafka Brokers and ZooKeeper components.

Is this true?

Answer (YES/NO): NO